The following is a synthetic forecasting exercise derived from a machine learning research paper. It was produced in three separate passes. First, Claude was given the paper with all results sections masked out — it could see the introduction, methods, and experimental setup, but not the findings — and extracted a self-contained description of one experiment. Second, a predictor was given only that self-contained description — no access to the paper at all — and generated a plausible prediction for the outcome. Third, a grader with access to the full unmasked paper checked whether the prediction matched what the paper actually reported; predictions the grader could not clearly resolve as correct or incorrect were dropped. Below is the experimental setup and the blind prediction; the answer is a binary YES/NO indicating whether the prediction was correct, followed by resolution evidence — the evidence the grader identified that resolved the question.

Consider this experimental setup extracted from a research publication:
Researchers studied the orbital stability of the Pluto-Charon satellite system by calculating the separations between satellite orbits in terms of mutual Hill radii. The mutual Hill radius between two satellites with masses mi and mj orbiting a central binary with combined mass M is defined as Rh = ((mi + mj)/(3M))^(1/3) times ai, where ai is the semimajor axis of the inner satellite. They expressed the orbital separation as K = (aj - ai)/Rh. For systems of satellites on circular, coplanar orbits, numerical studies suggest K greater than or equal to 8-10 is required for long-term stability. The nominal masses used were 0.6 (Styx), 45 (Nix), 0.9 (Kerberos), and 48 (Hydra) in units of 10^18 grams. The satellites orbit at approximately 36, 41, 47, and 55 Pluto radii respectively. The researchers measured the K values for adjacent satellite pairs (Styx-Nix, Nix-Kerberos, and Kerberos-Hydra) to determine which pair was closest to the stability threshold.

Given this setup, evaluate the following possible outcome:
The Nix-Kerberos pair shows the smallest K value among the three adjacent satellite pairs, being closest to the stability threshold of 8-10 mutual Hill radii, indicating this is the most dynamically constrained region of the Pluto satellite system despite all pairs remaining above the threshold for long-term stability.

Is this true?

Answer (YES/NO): NO